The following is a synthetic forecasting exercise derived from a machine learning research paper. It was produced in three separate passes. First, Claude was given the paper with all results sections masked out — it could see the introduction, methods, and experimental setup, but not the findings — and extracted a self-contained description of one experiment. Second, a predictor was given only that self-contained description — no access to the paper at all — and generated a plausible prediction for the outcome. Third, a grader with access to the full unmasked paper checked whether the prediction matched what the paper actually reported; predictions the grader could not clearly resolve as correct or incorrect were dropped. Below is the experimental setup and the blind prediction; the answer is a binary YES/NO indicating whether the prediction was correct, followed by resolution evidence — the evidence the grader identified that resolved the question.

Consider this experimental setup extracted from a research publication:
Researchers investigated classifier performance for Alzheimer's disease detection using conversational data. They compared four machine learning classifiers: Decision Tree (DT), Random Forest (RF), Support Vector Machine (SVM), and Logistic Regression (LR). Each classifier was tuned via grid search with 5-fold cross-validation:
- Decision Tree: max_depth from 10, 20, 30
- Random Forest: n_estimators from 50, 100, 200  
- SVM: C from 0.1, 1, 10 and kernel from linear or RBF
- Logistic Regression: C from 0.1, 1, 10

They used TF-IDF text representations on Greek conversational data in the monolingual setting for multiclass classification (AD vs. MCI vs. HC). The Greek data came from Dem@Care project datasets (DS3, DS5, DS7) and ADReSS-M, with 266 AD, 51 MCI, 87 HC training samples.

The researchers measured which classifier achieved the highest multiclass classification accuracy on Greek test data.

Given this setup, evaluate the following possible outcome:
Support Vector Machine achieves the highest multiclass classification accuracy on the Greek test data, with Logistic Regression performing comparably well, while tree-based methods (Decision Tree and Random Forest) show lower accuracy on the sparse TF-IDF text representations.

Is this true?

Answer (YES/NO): NO